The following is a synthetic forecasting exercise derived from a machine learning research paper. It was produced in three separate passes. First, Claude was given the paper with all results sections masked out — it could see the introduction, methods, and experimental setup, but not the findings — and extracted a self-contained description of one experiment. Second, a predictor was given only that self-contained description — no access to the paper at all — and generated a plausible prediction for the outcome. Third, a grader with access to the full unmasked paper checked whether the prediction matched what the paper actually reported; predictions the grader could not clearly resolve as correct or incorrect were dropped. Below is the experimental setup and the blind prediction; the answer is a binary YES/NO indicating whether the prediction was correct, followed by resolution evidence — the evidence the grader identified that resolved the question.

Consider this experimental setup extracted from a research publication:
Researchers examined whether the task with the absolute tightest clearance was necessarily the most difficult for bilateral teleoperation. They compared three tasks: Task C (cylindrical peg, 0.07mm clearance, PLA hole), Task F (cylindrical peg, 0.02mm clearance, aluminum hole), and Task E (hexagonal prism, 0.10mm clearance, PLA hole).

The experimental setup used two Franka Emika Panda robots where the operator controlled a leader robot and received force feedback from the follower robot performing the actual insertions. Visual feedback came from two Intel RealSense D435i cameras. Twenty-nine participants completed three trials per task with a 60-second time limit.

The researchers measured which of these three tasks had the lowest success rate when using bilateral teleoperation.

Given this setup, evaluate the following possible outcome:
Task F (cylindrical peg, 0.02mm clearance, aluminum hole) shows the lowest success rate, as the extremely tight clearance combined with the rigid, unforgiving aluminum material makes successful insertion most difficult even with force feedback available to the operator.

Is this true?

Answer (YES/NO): NO